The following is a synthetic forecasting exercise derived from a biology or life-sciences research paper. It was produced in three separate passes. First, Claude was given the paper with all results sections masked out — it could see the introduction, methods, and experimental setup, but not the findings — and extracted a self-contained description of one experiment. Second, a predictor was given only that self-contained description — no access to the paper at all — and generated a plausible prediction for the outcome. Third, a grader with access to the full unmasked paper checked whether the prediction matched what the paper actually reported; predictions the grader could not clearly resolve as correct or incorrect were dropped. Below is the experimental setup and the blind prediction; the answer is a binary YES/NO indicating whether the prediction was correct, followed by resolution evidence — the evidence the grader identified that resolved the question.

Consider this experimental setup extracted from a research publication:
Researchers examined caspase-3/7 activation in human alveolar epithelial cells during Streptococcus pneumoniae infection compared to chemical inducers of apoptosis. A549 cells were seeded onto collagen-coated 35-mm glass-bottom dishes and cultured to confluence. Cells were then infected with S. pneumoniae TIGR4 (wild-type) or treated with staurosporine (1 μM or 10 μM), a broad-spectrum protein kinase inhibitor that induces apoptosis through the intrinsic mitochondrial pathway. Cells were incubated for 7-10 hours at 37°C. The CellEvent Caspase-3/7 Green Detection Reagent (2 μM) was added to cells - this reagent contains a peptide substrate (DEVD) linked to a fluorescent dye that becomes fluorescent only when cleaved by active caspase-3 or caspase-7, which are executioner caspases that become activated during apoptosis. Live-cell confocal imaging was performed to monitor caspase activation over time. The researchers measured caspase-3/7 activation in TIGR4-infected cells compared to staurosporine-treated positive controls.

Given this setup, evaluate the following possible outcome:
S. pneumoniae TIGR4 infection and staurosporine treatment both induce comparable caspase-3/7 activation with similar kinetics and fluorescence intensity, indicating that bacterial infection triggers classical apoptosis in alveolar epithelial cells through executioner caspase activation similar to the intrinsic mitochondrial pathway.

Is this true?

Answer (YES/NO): NO